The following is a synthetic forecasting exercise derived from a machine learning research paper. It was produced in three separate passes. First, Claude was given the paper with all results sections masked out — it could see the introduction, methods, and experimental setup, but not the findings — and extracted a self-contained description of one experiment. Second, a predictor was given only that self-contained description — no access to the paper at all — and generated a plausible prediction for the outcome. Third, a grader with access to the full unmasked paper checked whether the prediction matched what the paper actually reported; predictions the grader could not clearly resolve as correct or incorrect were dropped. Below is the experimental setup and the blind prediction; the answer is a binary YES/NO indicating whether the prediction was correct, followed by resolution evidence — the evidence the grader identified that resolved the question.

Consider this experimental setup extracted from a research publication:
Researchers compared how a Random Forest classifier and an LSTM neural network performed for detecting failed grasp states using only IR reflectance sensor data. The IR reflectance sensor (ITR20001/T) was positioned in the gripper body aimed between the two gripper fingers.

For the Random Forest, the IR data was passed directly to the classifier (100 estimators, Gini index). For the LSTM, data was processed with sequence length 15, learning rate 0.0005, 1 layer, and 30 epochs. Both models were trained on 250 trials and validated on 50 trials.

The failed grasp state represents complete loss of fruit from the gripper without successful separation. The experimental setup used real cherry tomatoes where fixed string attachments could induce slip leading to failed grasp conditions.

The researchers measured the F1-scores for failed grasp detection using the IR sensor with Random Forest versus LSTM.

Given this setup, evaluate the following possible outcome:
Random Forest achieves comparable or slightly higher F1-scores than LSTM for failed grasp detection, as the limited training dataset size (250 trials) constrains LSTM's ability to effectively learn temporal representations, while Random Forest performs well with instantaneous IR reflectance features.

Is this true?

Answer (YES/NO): YES